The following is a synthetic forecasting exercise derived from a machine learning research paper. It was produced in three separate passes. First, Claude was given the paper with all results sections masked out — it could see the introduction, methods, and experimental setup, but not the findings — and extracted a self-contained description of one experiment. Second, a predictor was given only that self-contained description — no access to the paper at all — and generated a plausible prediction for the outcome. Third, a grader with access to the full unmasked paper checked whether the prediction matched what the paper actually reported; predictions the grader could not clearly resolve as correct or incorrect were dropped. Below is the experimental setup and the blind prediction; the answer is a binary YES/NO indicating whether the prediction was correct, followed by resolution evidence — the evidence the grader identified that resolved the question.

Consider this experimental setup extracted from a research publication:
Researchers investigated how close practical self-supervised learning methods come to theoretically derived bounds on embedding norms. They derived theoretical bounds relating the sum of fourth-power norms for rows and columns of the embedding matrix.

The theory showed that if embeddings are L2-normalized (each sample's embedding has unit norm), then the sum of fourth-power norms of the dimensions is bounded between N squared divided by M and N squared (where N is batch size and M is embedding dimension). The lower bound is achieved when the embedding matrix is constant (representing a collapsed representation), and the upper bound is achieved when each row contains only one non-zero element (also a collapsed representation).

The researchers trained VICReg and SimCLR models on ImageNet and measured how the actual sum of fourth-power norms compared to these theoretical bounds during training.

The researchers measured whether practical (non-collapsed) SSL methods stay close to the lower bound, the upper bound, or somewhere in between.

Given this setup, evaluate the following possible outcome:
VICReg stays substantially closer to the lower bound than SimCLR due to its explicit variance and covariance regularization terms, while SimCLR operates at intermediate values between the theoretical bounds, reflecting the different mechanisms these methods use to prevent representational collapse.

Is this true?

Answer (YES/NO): NO